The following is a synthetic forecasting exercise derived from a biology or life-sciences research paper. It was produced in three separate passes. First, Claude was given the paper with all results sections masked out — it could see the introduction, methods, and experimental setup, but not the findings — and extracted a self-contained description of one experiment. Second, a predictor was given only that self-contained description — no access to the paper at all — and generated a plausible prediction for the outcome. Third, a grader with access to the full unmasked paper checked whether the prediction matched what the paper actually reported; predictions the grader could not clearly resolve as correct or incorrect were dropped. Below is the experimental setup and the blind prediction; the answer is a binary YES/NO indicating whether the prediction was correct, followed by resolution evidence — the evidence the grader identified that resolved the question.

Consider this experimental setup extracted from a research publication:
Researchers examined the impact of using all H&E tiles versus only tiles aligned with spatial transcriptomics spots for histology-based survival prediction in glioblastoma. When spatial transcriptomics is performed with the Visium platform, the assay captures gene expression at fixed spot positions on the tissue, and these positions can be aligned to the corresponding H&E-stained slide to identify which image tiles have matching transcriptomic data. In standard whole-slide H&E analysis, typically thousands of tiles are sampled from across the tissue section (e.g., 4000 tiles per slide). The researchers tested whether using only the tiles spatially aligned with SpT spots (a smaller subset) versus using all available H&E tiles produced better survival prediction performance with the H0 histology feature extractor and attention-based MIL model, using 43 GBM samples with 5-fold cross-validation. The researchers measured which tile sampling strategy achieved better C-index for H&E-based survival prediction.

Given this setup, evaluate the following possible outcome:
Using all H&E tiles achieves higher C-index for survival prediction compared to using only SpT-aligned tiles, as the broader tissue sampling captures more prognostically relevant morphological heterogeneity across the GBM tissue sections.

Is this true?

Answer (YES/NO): YES